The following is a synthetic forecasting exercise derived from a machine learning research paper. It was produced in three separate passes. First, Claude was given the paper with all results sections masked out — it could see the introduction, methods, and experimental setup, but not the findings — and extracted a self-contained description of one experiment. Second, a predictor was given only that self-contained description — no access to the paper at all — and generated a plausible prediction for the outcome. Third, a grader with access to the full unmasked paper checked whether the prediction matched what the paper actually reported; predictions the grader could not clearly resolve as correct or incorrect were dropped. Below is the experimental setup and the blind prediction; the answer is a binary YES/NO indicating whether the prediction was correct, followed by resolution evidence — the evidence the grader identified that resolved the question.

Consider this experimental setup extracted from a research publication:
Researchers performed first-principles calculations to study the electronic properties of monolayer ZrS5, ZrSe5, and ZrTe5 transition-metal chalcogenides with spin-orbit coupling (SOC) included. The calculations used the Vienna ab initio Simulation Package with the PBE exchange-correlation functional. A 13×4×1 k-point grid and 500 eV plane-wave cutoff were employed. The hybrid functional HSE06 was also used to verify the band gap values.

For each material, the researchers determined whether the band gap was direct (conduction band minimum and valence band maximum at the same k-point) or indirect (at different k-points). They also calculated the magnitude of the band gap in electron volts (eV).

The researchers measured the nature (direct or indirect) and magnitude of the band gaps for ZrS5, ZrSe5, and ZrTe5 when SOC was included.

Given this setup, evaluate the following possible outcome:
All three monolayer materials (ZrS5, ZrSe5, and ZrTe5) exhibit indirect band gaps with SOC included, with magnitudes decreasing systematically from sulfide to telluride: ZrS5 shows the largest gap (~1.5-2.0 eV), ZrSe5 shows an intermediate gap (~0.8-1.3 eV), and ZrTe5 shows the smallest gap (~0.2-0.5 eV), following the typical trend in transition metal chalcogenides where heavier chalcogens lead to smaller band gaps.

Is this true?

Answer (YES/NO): NO